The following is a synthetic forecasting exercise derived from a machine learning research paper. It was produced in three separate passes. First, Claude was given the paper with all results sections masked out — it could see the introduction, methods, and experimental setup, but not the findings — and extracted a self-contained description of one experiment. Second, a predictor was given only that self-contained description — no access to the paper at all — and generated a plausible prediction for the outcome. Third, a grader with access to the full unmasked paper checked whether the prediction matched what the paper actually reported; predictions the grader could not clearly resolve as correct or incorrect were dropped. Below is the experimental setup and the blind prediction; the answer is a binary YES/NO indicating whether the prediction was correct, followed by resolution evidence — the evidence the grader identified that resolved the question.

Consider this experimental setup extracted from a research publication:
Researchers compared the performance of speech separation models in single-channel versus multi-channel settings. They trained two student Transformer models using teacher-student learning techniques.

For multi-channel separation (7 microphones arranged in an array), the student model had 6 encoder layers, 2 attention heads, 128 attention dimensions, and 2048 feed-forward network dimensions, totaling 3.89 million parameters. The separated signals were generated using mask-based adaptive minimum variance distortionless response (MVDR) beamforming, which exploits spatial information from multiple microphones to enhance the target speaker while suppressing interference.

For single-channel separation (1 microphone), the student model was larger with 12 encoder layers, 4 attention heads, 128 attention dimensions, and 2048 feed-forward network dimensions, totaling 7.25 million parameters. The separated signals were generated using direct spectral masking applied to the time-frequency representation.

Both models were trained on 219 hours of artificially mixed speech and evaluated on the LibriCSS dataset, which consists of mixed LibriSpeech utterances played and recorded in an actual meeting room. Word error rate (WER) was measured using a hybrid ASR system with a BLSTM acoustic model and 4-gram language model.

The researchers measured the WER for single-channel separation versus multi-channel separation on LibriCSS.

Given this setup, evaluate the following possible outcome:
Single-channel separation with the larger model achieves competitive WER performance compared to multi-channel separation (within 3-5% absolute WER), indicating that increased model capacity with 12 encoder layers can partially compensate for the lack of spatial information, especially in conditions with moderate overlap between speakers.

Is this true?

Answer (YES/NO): NO